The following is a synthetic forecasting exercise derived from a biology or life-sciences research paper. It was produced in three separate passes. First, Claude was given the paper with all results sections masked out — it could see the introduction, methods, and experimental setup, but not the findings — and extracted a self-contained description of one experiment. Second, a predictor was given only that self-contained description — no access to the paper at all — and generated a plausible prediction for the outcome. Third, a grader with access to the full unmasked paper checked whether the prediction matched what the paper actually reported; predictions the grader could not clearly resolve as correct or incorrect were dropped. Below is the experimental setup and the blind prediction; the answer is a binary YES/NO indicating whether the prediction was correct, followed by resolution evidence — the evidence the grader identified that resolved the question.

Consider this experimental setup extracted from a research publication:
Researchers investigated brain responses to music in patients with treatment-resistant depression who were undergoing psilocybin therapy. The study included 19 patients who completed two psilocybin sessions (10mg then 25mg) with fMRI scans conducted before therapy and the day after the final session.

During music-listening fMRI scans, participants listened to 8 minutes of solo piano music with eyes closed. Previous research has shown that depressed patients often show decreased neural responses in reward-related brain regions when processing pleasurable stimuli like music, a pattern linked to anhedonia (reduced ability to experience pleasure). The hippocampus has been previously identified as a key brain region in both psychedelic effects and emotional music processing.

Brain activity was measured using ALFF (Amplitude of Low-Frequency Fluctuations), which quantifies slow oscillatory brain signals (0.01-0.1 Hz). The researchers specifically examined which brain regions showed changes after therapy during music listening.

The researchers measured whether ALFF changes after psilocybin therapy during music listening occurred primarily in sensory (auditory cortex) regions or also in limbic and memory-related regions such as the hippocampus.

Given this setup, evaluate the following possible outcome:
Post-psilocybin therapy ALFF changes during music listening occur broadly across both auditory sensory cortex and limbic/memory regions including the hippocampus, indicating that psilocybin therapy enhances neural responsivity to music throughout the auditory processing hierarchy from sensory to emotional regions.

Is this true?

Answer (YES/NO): NO